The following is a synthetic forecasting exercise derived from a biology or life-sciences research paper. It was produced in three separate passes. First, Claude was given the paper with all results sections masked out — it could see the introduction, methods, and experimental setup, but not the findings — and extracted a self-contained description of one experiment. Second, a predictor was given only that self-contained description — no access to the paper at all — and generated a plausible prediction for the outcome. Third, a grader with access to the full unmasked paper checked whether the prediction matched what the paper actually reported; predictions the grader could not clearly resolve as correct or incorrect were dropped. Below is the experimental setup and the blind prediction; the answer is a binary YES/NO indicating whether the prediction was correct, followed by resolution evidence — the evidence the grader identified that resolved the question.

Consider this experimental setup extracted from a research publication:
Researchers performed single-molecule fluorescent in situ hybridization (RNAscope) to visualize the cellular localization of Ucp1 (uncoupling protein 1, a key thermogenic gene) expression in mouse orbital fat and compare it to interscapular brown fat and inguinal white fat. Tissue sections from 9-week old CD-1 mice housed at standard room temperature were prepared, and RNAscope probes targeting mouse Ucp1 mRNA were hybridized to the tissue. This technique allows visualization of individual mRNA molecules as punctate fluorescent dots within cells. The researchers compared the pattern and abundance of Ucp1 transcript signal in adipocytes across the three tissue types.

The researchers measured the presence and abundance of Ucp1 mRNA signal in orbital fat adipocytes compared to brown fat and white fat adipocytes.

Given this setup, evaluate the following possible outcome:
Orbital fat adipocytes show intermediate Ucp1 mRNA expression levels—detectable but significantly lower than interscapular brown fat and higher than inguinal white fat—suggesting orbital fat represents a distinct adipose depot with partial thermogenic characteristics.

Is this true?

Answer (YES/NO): NO